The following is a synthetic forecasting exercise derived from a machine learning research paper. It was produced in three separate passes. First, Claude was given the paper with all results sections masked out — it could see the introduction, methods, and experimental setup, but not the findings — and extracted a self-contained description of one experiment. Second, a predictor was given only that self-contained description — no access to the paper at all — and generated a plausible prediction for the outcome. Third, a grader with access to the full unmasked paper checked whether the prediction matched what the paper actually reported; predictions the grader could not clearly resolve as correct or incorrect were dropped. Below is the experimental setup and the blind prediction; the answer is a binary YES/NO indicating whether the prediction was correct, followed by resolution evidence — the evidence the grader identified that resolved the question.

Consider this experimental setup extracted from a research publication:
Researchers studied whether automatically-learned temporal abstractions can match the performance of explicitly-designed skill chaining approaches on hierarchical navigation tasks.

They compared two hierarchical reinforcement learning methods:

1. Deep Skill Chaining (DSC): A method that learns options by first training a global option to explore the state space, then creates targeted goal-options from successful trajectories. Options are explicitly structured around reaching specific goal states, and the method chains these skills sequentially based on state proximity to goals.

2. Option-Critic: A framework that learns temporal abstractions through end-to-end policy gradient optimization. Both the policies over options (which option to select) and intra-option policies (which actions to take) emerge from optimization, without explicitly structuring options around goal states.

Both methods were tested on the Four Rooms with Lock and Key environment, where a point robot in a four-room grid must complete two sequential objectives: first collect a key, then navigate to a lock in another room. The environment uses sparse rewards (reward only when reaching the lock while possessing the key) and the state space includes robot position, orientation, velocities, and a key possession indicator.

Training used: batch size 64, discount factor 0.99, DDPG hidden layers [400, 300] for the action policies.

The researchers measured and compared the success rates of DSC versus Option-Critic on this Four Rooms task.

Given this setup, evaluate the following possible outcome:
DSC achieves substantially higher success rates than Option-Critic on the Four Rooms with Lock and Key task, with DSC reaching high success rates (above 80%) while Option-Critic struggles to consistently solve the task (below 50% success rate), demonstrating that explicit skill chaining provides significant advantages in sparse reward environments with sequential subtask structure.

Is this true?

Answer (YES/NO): YES